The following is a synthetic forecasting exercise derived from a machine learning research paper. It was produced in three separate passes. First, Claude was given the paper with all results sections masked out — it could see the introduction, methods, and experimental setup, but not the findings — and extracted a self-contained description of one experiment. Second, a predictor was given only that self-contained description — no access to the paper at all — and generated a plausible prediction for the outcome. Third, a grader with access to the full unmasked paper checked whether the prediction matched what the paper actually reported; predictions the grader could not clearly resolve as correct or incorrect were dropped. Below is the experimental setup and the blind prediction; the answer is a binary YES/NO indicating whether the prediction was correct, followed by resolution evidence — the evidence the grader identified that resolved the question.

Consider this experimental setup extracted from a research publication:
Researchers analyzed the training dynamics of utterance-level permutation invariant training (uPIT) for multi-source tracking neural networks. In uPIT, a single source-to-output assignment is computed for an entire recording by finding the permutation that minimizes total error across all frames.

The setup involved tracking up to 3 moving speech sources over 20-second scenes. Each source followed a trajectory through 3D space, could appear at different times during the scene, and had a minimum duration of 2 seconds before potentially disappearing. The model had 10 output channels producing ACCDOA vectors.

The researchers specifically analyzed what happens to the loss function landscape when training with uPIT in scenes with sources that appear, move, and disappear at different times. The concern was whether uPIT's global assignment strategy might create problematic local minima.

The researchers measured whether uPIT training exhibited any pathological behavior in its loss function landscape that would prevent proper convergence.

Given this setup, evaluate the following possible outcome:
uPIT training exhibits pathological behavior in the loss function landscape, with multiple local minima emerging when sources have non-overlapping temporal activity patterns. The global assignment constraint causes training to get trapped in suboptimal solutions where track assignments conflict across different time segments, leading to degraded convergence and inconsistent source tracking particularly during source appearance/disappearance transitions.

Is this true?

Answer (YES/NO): NO